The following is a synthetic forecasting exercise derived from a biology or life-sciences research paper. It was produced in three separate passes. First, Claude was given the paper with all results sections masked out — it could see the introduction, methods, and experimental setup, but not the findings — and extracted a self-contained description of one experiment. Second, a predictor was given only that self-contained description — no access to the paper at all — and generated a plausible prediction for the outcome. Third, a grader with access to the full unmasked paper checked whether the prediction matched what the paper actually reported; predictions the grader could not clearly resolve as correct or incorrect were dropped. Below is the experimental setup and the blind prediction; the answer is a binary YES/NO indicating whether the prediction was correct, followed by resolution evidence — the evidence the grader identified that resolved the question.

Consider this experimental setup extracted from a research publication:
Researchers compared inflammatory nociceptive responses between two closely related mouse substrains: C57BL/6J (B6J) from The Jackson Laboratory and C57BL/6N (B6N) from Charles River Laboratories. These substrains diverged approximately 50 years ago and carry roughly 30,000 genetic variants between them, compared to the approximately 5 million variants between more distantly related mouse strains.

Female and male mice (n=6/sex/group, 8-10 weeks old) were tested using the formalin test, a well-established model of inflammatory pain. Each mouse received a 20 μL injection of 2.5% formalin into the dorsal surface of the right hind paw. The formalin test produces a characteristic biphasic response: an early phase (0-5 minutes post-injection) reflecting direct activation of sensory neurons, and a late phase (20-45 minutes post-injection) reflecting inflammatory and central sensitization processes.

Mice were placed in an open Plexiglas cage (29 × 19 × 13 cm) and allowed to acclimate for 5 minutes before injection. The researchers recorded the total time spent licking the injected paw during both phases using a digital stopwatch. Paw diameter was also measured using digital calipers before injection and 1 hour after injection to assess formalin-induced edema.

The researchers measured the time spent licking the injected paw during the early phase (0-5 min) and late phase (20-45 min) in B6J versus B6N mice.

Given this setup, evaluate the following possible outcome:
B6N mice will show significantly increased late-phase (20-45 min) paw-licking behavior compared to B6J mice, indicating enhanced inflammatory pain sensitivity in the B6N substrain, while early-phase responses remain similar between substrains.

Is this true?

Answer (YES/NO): NO